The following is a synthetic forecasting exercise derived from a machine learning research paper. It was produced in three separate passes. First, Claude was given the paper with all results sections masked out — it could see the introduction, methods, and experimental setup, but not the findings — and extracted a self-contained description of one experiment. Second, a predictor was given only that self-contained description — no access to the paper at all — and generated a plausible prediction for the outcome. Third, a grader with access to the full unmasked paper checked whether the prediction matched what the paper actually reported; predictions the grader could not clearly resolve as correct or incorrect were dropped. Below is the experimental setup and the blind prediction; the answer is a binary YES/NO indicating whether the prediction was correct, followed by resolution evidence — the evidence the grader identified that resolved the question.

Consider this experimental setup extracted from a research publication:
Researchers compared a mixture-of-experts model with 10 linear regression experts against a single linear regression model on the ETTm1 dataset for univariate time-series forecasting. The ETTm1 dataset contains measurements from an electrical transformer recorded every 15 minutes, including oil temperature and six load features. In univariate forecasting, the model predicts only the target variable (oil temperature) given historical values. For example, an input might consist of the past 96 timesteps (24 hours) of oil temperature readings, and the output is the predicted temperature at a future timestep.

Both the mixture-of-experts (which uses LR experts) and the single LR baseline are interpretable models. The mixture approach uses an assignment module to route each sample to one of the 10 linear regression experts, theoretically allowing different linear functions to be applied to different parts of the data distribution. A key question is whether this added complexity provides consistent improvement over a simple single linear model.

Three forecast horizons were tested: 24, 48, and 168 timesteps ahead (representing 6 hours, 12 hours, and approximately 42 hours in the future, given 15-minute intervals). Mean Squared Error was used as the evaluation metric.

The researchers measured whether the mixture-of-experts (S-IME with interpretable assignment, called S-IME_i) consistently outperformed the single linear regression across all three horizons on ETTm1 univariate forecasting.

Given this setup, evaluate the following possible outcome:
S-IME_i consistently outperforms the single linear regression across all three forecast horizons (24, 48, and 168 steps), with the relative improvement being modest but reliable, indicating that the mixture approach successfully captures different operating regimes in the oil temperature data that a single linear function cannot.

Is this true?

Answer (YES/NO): NO